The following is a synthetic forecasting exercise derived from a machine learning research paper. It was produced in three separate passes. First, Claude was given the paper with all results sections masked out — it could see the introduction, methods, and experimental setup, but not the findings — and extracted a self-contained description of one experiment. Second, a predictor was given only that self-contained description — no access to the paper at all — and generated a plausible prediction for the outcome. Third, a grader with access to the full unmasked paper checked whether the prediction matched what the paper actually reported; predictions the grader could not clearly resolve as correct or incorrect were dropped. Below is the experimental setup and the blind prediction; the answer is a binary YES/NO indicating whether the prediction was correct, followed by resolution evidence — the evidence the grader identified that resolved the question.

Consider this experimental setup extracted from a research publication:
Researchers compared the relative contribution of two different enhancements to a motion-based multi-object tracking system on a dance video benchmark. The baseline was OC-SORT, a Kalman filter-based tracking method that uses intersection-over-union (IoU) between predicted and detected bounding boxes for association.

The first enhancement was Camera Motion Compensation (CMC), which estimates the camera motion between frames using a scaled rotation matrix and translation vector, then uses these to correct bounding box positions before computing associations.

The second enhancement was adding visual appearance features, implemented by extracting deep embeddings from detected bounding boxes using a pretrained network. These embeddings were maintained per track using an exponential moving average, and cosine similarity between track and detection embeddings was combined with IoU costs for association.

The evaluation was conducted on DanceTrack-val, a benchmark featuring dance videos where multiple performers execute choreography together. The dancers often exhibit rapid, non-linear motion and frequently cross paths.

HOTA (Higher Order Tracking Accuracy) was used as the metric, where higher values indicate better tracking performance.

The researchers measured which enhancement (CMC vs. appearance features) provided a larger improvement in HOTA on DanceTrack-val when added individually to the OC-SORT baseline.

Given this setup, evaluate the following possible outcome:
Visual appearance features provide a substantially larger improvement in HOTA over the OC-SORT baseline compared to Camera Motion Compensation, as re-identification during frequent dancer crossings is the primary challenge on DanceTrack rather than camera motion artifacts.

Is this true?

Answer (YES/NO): YES